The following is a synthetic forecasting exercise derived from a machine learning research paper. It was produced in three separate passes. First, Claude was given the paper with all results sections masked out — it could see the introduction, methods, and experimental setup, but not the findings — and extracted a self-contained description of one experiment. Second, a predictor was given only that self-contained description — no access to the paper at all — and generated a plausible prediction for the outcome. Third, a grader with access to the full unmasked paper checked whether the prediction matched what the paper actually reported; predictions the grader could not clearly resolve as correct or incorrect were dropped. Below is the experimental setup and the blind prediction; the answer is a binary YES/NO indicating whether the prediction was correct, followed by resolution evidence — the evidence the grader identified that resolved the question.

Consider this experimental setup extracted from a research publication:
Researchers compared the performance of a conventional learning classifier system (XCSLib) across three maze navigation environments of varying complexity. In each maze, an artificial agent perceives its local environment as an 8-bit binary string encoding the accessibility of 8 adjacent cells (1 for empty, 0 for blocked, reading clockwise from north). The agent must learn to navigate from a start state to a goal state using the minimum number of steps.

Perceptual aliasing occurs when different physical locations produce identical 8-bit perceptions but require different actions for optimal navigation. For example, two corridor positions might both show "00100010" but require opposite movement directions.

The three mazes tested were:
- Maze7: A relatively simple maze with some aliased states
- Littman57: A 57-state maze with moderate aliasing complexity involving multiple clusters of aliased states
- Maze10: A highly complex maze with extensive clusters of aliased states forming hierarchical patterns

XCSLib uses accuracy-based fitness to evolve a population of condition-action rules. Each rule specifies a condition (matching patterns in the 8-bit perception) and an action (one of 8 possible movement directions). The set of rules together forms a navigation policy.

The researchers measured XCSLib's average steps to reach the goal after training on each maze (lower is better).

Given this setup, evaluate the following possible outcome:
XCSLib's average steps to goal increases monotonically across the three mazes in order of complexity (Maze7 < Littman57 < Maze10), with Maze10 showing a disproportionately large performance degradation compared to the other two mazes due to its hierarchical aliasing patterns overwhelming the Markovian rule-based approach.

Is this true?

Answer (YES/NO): NO